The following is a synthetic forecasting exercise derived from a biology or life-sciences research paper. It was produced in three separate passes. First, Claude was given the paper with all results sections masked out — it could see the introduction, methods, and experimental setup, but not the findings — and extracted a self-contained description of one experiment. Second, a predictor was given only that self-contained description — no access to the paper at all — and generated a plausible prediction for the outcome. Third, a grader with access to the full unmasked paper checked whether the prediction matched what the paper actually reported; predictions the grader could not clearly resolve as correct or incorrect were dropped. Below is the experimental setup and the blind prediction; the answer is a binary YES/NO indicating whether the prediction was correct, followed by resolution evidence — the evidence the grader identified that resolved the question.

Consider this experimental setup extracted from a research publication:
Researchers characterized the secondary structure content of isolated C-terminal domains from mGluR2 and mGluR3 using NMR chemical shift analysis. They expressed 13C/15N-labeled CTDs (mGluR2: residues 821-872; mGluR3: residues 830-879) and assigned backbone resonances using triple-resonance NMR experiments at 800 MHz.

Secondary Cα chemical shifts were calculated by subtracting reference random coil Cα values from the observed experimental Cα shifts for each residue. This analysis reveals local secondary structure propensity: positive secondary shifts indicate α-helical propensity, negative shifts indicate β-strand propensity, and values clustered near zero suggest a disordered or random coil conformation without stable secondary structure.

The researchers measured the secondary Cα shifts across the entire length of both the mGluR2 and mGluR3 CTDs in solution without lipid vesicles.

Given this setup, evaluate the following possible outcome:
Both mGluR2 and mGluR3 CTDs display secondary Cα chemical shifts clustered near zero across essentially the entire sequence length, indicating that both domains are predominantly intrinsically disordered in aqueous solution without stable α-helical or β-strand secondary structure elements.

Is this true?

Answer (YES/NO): YES